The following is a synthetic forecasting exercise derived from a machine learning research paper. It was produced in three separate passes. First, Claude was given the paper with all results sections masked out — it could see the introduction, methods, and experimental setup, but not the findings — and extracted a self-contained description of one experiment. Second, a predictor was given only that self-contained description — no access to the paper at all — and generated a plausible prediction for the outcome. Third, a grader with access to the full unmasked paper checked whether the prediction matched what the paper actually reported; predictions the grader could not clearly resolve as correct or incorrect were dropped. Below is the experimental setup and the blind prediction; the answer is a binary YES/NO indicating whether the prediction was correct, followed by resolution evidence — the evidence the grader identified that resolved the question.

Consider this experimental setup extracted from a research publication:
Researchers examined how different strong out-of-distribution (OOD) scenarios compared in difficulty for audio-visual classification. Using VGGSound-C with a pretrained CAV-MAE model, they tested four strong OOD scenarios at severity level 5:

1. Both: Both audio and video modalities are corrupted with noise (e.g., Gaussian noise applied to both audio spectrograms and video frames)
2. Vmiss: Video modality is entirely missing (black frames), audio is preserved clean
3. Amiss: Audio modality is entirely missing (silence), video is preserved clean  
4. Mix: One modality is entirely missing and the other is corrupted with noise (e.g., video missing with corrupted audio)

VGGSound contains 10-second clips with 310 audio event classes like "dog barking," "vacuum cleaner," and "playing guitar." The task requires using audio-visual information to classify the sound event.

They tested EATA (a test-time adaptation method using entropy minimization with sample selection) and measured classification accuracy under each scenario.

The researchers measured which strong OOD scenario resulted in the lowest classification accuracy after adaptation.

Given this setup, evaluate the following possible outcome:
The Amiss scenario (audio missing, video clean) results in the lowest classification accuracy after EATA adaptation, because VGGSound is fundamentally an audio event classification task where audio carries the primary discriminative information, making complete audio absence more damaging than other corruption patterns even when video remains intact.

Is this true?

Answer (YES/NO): NO